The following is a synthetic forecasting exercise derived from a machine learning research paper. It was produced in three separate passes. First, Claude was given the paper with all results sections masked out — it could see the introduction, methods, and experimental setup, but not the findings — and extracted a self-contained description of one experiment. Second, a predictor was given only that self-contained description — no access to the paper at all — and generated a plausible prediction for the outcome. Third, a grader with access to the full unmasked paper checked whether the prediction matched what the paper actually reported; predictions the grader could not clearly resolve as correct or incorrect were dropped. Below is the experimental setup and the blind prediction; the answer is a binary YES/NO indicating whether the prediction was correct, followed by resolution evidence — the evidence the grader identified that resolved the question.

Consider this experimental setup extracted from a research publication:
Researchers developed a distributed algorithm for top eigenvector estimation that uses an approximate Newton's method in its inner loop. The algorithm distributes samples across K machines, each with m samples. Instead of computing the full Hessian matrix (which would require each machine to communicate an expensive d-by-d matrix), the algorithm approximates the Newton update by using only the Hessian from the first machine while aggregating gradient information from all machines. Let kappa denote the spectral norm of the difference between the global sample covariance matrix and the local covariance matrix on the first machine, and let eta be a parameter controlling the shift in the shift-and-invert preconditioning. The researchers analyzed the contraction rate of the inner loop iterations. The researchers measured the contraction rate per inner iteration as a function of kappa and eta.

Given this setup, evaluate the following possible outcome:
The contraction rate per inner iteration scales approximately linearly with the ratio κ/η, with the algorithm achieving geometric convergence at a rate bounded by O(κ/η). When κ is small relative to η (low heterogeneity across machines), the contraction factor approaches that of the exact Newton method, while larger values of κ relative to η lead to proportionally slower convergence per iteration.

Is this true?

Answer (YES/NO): YES